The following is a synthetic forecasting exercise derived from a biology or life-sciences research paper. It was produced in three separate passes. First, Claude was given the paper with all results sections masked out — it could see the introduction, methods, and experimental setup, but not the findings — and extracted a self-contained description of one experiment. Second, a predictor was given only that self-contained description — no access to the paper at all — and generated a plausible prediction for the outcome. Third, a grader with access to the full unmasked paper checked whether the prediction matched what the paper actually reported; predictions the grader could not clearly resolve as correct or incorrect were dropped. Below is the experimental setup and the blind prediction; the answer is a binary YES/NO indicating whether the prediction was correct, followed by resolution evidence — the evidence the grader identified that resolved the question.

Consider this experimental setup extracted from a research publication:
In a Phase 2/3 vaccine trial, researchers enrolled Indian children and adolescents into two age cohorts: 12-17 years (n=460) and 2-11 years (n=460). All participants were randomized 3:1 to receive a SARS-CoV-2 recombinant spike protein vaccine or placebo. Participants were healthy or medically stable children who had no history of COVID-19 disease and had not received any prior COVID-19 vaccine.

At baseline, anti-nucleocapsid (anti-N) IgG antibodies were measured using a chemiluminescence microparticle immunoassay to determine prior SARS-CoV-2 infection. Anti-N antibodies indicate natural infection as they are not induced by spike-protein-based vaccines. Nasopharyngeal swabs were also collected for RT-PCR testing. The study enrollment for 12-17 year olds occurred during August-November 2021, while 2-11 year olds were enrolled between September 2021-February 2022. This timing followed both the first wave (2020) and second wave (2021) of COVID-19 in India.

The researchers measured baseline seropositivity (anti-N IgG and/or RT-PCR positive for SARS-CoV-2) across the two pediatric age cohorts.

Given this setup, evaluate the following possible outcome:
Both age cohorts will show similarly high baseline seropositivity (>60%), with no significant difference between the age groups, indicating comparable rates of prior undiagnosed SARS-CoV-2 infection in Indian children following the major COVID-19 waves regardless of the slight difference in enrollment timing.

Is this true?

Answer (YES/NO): NO